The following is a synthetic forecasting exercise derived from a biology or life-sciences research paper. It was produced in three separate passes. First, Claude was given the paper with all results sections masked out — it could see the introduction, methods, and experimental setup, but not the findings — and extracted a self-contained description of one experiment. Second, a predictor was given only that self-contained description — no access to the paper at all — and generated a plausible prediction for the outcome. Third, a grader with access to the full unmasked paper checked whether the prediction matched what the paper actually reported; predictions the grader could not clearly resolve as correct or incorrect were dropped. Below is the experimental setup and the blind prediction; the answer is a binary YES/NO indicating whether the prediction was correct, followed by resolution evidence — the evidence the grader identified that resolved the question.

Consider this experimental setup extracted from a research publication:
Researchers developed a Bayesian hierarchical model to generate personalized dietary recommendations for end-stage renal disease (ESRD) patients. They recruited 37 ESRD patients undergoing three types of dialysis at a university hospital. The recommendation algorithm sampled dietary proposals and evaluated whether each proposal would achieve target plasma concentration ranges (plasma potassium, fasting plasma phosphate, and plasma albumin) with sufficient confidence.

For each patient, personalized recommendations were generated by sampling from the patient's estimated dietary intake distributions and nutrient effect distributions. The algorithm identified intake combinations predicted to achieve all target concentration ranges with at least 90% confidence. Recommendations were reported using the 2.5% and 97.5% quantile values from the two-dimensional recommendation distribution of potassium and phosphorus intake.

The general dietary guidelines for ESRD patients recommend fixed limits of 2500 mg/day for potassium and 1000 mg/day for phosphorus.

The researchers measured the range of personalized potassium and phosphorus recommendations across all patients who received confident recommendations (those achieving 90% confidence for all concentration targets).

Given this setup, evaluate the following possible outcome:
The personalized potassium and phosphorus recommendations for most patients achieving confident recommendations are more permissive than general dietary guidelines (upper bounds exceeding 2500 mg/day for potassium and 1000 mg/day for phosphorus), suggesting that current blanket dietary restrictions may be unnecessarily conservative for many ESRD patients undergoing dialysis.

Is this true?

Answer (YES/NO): YES